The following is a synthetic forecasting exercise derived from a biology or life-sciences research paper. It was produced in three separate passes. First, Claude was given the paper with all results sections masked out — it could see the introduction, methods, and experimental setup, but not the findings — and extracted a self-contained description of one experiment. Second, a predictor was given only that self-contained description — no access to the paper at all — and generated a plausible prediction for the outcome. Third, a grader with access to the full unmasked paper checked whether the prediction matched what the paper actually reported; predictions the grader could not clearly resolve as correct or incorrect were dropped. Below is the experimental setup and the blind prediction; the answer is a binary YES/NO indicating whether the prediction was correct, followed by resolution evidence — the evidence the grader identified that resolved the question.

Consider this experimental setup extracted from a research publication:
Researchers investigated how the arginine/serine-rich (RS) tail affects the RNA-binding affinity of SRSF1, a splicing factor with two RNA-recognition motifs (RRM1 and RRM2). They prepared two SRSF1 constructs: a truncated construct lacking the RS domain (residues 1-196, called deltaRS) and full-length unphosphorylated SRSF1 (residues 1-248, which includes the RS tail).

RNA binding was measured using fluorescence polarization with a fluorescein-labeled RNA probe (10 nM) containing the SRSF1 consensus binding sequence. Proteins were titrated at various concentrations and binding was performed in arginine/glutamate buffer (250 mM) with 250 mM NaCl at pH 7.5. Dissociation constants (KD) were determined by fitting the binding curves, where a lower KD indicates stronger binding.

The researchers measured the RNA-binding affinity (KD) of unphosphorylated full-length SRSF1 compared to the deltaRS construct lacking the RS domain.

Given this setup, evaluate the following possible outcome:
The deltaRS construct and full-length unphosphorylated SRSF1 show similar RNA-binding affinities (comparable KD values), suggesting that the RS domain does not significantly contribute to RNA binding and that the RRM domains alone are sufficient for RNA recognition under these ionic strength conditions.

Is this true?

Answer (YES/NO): NO